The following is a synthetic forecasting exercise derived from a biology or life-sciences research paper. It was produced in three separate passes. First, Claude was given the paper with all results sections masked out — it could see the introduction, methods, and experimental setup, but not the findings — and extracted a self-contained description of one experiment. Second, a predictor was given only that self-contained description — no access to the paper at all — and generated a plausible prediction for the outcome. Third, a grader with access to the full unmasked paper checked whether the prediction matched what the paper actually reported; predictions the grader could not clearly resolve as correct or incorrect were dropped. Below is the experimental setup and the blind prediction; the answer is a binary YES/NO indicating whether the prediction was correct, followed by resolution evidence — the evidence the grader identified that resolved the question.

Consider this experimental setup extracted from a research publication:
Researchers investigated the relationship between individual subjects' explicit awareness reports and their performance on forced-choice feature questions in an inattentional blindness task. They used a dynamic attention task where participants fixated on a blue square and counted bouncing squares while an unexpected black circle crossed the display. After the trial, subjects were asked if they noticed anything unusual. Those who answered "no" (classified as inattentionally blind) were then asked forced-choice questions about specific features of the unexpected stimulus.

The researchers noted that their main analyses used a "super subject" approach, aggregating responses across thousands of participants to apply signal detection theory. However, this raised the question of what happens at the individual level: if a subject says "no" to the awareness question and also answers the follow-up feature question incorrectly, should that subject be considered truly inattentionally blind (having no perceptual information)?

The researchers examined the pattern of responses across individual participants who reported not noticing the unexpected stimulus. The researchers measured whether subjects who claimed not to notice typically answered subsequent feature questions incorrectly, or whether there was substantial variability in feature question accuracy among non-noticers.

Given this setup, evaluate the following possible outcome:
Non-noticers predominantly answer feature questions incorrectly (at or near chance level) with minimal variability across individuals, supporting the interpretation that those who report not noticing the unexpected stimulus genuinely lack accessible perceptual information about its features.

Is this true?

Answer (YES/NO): NO